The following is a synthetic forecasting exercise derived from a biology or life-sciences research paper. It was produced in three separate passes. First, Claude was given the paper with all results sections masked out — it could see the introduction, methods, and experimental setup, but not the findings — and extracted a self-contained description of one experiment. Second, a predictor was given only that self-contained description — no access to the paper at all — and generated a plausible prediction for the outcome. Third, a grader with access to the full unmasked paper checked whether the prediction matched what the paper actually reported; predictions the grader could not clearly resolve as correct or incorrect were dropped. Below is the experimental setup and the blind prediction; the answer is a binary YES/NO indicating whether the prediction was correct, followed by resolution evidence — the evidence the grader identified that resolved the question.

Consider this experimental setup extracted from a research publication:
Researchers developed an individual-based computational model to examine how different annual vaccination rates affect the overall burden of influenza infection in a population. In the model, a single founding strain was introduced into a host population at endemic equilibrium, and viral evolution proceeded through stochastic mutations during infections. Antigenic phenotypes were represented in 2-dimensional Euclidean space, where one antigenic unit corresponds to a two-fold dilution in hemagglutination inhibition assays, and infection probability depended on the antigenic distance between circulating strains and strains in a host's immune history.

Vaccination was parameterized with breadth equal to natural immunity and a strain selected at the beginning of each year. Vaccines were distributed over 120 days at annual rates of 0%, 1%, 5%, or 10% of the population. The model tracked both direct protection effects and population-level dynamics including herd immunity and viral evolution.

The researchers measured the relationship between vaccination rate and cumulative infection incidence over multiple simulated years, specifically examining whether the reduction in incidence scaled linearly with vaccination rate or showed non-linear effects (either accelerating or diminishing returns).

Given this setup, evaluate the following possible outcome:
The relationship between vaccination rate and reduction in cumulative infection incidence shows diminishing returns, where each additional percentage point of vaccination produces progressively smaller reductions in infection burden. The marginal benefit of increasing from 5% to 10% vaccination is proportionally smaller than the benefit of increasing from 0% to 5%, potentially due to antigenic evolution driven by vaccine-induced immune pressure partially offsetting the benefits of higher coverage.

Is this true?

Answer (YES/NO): NO